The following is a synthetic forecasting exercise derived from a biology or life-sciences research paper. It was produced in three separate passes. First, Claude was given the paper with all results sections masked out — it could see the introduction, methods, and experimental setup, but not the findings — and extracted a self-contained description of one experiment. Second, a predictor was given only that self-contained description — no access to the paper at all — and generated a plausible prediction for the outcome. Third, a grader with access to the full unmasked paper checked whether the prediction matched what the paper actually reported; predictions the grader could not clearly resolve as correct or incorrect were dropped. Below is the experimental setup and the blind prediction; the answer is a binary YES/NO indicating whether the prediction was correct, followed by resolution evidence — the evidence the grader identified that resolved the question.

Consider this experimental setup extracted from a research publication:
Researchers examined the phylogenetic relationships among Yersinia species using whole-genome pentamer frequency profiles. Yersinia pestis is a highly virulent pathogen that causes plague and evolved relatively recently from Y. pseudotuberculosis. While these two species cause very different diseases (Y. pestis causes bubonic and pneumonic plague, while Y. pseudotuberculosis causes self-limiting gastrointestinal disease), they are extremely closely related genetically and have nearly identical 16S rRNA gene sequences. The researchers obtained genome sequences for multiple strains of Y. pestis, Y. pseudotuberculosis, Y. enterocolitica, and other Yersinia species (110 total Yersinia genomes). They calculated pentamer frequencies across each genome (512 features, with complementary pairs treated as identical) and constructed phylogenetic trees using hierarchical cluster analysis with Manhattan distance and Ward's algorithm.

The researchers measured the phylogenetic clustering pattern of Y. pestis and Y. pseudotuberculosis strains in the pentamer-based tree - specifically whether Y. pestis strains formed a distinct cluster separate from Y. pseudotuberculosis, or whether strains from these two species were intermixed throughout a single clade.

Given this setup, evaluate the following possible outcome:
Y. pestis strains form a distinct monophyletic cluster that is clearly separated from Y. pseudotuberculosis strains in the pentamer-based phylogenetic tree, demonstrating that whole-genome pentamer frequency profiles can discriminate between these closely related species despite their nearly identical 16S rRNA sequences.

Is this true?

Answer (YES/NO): YES